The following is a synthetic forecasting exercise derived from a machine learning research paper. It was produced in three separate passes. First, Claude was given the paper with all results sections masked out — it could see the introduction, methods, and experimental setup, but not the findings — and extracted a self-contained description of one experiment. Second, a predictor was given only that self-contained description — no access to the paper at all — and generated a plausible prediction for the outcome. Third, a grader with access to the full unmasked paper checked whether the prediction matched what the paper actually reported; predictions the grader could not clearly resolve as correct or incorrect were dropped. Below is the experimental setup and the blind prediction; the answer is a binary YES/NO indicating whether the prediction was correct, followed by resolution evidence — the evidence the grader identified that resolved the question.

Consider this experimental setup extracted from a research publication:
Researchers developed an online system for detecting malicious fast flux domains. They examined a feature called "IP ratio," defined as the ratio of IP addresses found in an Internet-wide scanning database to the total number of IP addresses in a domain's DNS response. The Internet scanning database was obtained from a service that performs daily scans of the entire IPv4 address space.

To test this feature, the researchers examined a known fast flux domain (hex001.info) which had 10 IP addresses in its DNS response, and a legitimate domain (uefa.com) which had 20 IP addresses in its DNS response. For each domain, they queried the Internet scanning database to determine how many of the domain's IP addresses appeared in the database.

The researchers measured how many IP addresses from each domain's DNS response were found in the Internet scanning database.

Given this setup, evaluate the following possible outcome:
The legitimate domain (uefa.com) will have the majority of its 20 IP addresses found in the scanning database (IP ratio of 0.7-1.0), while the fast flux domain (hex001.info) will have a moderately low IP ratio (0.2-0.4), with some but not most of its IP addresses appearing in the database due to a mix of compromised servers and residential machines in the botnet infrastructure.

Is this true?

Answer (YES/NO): NO